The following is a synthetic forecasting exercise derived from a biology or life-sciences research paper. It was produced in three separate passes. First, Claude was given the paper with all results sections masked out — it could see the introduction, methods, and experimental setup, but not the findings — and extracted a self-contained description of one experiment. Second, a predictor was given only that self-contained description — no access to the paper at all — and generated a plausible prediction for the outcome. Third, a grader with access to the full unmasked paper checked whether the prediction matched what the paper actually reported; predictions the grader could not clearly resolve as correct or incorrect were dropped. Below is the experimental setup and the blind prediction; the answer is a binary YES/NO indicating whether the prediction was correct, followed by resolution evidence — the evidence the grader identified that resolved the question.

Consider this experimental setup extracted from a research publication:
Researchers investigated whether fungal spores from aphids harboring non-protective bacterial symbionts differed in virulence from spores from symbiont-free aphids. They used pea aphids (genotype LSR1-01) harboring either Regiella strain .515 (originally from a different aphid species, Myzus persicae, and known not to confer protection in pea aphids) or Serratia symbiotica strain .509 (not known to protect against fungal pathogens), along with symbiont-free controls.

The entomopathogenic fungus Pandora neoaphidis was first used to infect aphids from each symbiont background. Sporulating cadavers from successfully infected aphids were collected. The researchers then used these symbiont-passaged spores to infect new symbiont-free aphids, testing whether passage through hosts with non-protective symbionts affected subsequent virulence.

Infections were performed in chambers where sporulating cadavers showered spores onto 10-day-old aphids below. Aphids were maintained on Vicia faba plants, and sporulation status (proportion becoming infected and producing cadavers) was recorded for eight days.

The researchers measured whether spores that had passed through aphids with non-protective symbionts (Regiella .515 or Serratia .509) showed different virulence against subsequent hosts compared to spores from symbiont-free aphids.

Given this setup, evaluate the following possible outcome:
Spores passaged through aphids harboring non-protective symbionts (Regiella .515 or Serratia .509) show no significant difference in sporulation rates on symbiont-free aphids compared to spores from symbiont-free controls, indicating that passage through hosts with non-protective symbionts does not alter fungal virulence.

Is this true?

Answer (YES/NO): YES